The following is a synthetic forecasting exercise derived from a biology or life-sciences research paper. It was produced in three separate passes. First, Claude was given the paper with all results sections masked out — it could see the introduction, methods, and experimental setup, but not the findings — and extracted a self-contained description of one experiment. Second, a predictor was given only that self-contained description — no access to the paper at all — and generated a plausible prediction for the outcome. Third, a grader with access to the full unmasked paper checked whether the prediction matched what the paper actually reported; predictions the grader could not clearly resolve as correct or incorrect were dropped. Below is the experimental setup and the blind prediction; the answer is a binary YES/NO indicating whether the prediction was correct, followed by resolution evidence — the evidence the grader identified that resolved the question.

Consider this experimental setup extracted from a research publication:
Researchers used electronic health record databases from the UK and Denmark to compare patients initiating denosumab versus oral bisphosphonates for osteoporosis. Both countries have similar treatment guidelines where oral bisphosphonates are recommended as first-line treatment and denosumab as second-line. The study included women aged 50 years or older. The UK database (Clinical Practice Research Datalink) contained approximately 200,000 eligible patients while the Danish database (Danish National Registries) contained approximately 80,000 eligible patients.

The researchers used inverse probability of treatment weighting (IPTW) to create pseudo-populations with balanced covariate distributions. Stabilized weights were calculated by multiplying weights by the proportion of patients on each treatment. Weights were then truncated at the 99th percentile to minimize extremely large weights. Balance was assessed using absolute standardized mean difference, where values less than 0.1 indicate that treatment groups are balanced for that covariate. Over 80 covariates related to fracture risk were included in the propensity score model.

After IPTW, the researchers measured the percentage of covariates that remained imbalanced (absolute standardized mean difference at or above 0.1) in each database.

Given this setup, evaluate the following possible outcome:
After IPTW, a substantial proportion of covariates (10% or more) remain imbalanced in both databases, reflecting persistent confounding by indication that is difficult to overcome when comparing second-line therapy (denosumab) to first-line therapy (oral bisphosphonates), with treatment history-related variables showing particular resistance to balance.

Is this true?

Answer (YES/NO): NO